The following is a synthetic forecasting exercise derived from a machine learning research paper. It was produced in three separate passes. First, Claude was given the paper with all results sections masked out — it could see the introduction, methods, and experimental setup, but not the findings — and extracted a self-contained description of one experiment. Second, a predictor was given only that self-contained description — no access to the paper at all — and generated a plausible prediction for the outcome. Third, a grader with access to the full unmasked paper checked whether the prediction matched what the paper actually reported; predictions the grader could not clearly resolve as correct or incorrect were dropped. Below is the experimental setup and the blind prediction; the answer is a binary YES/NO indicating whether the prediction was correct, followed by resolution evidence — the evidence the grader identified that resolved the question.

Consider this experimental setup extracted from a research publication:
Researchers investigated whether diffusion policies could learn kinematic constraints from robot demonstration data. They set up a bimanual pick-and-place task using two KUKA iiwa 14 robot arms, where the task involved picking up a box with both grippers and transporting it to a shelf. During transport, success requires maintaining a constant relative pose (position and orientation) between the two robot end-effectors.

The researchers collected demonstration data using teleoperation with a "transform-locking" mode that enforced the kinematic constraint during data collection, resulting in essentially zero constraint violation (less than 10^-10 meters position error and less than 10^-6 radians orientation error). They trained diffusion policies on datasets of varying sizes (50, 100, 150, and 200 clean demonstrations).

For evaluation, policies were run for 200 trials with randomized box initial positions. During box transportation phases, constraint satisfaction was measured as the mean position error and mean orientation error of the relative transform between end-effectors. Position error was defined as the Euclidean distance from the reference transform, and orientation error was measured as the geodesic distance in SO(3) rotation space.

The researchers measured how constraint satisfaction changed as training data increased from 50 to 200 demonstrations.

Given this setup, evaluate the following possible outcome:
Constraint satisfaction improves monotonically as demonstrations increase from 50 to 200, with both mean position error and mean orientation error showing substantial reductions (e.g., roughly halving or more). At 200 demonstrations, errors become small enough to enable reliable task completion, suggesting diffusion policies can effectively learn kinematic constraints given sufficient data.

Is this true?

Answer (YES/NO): NO